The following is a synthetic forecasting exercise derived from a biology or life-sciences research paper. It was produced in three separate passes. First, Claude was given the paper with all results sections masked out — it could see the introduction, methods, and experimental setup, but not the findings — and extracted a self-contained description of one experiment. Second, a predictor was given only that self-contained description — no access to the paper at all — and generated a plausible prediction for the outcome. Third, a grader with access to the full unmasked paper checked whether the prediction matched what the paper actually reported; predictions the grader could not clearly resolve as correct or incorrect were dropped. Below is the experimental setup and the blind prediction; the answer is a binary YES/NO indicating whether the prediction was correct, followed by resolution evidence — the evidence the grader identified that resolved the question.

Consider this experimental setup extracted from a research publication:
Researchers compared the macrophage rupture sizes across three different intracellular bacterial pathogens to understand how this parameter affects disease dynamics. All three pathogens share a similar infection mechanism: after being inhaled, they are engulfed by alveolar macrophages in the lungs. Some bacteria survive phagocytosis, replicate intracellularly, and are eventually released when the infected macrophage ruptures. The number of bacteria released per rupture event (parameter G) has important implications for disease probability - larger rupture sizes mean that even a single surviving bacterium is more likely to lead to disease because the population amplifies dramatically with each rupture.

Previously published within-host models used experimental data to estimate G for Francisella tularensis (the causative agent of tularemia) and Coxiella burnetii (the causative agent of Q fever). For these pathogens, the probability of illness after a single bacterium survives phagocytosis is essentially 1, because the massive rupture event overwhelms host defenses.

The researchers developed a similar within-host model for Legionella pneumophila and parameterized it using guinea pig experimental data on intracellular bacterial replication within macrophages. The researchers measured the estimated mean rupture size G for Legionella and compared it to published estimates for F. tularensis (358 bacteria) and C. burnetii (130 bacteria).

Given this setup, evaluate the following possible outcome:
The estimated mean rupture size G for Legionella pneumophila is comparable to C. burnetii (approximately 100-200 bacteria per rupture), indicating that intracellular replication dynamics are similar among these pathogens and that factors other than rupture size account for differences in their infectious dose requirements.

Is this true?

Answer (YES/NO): NO